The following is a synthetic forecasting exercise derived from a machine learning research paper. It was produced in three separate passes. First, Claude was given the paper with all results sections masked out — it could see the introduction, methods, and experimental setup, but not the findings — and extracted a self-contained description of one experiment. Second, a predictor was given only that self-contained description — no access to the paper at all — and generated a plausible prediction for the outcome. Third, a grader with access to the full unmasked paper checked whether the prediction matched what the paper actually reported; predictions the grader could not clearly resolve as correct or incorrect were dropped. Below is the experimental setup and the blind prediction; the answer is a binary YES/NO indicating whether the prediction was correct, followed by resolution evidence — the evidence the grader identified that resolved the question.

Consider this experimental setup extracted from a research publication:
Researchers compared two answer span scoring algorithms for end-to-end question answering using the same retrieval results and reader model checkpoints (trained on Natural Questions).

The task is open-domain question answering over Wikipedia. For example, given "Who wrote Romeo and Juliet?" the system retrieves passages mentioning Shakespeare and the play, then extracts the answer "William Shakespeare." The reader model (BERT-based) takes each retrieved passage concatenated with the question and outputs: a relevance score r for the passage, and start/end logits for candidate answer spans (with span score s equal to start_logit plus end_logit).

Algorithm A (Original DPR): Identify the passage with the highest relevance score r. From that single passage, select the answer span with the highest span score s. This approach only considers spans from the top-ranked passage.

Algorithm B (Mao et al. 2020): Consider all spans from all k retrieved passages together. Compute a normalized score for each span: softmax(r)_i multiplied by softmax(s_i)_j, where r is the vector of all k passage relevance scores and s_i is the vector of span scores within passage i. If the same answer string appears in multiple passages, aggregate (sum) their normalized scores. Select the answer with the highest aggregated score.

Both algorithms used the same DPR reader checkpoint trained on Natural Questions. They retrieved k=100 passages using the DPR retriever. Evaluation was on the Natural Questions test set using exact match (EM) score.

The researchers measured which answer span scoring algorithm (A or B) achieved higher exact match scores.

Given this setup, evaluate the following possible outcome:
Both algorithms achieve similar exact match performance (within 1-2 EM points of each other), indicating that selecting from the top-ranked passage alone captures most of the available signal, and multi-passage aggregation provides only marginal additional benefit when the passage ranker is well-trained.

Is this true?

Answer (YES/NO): YES